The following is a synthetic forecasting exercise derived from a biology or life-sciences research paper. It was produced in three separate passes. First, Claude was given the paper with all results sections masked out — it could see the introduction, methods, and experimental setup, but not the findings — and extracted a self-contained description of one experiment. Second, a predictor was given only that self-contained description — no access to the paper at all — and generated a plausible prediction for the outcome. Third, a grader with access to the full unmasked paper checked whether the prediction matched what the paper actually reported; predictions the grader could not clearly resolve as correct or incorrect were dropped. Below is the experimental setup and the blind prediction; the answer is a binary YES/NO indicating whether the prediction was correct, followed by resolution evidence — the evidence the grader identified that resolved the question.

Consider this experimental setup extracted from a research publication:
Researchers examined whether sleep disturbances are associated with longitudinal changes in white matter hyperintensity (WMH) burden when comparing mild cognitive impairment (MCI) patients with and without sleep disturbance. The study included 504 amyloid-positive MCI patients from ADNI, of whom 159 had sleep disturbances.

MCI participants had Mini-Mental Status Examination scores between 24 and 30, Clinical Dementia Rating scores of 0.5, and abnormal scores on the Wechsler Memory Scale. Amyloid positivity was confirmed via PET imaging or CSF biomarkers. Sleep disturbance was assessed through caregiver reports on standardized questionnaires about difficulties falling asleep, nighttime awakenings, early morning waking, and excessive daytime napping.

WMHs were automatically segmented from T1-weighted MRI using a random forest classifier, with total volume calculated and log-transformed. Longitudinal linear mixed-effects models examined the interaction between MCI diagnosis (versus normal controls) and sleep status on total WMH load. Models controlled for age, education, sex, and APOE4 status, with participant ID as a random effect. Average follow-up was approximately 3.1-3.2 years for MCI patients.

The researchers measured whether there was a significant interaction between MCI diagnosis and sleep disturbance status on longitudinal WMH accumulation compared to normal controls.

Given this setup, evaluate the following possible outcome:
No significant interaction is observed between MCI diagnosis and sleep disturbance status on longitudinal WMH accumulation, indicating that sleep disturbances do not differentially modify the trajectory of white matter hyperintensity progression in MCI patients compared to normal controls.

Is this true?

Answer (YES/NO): YES